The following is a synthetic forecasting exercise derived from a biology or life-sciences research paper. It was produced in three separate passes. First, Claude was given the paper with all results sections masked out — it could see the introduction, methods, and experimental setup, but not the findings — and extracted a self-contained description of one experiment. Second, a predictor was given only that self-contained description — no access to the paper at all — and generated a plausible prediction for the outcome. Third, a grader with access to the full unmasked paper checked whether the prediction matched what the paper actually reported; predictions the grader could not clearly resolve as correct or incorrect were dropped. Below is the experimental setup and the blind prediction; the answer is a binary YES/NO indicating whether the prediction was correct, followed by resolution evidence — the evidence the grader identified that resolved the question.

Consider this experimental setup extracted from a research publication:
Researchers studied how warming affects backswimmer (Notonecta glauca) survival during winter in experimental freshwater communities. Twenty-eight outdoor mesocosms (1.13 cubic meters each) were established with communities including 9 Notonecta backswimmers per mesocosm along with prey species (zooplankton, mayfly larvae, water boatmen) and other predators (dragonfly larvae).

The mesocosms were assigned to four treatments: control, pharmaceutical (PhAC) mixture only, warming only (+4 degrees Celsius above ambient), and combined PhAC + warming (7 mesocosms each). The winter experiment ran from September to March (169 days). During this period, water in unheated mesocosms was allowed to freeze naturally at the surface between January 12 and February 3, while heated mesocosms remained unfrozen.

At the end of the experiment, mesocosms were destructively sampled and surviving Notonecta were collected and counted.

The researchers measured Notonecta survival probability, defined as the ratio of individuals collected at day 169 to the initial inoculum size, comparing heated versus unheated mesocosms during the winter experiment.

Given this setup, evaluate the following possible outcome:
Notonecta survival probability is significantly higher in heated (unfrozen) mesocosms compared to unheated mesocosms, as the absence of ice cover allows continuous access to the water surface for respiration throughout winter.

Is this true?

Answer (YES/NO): NO